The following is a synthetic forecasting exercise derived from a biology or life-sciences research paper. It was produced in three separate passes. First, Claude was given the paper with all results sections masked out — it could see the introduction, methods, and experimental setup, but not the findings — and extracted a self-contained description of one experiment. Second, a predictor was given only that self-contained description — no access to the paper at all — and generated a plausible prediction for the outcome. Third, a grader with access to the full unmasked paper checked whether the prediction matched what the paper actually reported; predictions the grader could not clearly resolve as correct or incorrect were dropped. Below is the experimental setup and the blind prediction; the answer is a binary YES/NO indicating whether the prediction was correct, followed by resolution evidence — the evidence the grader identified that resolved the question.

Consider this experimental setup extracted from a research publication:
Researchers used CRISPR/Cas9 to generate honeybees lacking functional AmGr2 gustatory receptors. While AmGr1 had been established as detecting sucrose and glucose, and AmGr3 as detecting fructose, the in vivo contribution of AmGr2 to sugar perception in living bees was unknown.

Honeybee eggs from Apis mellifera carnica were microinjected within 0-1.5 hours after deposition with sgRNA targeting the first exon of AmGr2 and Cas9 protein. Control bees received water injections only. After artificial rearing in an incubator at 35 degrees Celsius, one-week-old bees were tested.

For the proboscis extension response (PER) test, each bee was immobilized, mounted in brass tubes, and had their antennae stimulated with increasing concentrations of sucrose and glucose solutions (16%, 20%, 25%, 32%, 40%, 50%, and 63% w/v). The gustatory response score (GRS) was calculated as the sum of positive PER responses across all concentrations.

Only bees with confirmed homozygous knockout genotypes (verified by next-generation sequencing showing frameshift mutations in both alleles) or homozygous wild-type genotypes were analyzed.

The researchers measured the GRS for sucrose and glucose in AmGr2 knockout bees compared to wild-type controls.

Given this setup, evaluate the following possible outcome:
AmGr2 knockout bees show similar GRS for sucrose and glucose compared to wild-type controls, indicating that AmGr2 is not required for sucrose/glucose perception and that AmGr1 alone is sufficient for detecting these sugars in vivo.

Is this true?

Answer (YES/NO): YES